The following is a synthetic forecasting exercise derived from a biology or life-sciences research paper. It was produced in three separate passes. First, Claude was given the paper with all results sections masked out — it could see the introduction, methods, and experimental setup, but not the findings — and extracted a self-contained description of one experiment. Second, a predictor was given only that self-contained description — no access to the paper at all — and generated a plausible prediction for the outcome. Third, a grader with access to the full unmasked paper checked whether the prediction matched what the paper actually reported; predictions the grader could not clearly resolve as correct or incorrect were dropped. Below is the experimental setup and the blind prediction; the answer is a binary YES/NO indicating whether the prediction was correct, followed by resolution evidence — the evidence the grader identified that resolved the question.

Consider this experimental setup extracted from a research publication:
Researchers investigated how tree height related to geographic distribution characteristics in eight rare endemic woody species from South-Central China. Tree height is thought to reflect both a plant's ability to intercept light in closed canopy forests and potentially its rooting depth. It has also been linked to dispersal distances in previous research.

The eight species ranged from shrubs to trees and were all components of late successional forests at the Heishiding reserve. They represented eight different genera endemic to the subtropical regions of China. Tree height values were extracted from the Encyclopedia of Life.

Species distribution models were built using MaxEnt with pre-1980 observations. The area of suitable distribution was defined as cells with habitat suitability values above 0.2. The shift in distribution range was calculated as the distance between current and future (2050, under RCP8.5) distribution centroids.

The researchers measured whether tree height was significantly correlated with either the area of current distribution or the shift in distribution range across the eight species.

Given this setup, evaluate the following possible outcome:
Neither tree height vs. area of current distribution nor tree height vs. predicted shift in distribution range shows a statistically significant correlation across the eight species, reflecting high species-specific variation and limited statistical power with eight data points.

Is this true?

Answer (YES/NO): YES